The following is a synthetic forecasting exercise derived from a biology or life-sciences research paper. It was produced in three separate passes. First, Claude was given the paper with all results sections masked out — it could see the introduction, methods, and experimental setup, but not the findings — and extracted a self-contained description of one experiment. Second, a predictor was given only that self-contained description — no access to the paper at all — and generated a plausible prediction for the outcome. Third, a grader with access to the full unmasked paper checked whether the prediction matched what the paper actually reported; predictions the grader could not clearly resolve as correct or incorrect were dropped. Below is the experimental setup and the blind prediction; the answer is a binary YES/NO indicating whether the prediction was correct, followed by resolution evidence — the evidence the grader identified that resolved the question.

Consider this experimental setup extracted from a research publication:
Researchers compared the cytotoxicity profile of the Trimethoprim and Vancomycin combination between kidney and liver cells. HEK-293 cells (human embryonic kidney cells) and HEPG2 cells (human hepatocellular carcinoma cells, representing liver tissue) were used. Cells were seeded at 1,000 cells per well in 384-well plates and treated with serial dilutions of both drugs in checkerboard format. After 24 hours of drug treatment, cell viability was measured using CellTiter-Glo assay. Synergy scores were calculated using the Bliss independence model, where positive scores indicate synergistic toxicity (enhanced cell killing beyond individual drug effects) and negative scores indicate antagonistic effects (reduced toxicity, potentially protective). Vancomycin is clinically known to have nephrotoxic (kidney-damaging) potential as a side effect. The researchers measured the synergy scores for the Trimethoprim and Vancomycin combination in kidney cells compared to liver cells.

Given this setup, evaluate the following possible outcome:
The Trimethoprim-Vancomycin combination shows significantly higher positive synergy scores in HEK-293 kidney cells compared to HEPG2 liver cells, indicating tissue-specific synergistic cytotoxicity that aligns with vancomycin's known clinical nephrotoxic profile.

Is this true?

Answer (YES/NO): YES